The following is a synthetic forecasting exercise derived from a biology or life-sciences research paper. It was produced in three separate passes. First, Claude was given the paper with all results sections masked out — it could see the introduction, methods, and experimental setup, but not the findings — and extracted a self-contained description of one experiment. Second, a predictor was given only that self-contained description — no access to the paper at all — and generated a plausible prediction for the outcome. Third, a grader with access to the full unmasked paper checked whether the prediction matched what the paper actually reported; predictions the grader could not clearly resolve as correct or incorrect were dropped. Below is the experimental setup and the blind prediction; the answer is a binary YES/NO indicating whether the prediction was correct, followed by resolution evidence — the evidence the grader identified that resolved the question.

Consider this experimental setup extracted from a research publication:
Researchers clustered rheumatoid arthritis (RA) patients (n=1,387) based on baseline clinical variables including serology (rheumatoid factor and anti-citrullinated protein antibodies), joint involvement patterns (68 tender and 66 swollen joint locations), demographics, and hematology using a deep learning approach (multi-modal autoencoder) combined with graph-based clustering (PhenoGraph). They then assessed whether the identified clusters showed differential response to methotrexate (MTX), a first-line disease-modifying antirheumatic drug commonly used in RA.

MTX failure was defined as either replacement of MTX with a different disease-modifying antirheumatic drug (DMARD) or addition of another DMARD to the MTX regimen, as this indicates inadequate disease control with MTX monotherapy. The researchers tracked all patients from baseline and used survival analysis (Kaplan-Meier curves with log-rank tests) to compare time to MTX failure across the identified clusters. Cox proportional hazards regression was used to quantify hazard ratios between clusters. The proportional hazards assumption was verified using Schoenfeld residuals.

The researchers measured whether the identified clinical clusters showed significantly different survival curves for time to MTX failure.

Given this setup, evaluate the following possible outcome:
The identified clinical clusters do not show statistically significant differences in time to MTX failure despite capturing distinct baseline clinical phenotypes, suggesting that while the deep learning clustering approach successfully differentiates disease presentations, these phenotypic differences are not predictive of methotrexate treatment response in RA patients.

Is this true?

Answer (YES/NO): NO